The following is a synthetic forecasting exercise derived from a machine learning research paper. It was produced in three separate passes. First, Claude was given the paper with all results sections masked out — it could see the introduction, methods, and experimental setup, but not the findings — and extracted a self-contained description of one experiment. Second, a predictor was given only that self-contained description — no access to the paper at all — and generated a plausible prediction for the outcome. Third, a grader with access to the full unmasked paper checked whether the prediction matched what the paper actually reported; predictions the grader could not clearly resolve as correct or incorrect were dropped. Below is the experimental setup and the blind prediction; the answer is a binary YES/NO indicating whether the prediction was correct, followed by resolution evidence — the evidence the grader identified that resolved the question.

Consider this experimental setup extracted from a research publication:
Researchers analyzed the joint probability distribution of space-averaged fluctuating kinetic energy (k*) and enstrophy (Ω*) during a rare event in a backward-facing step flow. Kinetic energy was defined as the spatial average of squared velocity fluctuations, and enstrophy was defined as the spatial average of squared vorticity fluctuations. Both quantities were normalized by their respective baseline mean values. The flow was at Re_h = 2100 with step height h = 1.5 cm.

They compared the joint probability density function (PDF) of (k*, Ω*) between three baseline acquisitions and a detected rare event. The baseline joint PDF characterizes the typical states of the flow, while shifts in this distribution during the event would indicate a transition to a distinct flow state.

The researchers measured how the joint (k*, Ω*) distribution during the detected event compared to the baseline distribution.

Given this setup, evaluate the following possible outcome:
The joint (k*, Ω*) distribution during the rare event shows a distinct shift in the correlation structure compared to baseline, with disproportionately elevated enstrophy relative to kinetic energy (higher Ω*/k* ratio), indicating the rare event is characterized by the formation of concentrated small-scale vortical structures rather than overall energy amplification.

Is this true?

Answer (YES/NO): NO